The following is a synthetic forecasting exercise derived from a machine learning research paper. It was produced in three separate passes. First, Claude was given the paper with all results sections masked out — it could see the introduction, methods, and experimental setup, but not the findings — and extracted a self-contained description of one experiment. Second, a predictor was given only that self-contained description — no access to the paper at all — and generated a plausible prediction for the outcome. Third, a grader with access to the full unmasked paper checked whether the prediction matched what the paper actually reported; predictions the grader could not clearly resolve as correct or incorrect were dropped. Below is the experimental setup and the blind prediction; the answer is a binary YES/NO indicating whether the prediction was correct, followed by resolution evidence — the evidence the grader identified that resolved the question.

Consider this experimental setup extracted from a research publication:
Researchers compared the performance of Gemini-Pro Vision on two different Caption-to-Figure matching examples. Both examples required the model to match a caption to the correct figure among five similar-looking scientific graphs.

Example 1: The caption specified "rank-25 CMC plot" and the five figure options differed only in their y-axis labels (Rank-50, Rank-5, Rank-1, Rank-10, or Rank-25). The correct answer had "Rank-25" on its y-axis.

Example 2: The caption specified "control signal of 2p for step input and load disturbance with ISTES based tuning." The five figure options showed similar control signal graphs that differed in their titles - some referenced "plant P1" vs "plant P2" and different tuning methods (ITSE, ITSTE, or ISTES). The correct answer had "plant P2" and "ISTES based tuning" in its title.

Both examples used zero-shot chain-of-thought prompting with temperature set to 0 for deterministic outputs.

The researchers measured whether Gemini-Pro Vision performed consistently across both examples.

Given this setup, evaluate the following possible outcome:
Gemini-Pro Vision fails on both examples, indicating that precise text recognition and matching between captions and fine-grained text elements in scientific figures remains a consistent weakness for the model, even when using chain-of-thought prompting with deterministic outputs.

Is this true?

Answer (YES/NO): NO